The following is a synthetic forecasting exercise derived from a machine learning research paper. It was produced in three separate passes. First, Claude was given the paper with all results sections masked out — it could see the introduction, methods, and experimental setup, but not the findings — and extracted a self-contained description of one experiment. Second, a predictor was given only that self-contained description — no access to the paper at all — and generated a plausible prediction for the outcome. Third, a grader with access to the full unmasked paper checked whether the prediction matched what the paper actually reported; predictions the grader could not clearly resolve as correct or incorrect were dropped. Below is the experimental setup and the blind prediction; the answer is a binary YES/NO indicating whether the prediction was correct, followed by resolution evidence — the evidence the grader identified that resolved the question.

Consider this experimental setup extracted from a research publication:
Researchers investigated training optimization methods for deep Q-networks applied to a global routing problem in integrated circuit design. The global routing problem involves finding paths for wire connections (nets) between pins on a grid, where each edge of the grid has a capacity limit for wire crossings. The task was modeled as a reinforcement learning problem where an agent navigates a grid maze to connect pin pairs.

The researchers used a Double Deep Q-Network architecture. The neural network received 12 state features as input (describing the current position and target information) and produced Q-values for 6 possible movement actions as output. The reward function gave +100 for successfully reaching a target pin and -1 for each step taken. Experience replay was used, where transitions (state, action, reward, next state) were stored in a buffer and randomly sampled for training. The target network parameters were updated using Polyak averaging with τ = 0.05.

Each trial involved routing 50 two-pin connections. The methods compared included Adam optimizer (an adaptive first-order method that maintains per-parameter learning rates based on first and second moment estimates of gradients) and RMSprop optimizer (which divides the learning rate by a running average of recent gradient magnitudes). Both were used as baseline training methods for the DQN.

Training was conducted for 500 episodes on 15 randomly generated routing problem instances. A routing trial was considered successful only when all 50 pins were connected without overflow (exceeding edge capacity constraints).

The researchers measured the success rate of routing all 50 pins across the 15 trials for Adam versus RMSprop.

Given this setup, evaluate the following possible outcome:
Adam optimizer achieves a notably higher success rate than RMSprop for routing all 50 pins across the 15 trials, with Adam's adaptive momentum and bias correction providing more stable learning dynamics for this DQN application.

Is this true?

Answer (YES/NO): NO